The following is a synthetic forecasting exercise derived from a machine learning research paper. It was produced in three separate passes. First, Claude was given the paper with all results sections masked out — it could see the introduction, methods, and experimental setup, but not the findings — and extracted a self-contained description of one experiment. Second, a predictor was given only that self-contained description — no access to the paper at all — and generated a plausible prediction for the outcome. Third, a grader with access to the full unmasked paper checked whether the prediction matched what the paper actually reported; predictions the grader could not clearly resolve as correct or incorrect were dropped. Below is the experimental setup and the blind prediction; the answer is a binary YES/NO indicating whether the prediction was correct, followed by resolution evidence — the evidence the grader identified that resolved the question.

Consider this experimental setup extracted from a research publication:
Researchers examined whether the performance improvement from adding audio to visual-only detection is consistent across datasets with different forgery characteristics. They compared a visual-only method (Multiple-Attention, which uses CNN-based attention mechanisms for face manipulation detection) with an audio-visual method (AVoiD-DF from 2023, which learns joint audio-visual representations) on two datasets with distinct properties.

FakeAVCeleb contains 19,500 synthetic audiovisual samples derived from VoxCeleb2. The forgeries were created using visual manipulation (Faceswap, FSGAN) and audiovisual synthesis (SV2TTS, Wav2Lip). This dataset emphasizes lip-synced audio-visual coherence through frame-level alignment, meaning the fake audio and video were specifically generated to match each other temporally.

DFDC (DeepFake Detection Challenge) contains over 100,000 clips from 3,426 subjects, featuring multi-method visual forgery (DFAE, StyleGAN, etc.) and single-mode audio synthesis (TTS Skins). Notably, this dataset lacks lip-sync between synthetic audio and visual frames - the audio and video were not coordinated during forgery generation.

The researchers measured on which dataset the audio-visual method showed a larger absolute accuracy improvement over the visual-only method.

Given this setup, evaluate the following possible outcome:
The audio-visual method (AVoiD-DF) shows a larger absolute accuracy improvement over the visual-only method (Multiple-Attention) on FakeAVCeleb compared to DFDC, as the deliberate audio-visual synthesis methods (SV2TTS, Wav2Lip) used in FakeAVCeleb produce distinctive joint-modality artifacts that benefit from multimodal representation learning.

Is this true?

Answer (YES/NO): NO